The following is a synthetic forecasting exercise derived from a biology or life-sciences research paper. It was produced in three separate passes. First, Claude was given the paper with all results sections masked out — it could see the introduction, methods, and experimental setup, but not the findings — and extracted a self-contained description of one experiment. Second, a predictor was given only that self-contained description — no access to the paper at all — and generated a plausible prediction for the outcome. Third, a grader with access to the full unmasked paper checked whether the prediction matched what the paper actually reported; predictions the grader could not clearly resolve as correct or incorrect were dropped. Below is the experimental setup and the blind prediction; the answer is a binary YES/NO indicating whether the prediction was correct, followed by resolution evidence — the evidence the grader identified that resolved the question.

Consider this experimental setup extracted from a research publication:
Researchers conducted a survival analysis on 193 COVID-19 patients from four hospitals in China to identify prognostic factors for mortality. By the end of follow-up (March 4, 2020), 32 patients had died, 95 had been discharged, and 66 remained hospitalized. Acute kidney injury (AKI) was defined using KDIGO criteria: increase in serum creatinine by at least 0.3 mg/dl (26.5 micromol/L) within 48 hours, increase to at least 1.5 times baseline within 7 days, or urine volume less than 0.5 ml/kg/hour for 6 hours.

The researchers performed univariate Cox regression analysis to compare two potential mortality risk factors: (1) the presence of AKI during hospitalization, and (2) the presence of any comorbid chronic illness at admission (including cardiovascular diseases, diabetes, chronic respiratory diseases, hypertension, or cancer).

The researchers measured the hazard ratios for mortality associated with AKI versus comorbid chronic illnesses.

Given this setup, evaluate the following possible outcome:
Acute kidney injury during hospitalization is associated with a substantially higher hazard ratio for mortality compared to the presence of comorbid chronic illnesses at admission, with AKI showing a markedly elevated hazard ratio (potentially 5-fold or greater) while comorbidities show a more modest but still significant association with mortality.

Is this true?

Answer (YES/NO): NO